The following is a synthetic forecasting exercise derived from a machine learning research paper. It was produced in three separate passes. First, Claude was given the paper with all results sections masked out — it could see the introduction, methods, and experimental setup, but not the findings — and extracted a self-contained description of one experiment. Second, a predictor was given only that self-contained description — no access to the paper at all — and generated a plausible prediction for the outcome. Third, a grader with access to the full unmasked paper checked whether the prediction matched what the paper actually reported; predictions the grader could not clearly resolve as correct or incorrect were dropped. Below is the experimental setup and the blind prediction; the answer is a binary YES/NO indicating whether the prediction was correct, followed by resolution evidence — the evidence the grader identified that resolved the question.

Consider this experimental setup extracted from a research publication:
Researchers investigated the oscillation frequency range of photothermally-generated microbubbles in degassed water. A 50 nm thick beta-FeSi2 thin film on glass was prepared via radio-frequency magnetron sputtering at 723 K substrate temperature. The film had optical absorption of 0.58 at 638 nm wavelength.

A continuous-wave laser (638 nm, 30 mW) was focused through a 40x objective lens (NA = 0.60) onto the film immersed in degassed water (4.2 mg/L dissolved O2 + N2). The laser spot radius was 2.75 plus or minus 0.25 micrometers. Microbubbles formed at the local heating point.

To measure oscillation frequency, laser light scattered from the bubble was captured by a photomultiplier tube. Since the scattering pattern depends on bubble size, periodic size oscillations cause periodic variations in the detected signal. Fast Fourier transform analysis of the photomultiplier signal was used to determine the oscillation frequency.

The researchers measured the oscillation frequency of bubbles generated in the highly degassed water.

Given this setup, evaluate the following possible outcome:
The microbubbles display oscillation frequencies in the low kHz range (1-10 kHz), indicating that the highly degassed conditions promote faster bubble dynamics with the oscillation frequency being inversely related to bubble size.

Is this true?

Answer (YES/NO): NO